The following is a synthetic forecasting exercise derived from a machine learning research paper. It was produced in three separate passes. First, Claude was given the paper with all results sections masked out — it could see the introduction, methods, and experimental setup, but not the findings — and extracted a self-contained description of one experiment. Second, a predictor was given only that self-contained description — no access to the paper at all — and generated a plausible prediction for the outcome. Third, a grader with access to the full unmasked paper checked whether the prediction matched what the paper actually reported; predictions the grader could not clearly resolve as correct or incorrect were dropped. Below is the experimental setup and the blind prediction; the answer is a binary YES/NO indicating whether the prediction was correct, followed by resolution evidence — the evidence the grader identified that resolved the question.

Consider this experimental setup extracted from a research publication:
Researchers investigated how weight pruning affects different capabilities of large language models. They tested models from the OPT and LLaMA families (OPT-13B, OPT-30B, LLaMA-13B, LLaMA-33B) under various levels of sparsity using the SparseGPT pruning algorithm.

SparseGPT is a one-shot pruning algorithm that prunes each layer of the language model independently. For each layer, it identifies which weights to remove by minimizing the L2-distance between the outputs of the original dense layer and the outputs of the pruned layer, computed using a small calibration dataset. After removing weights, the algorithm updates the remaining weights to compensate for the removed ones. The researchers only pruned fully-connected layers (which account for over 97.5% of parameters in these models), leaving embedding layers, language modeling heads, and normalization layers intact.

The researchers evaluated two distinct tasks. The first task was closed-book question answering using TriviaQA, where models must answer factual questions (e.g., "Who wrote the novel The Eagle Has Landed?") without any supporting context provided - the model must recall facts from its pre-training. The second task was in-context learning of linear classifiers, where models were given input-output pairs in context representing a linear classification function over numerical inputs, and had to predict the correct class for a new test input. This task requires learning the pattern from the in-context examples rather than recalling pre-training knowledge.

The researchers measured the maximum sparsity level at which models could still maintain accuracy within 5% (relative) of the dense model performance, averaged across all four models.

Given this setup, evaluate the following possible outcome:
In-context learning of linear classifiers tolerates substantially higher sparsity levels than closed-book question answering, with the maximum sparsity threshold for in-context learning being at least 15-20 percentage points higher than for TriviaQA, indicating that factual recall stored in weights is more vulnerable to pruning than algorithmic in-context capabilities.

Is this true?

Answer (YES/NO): YES